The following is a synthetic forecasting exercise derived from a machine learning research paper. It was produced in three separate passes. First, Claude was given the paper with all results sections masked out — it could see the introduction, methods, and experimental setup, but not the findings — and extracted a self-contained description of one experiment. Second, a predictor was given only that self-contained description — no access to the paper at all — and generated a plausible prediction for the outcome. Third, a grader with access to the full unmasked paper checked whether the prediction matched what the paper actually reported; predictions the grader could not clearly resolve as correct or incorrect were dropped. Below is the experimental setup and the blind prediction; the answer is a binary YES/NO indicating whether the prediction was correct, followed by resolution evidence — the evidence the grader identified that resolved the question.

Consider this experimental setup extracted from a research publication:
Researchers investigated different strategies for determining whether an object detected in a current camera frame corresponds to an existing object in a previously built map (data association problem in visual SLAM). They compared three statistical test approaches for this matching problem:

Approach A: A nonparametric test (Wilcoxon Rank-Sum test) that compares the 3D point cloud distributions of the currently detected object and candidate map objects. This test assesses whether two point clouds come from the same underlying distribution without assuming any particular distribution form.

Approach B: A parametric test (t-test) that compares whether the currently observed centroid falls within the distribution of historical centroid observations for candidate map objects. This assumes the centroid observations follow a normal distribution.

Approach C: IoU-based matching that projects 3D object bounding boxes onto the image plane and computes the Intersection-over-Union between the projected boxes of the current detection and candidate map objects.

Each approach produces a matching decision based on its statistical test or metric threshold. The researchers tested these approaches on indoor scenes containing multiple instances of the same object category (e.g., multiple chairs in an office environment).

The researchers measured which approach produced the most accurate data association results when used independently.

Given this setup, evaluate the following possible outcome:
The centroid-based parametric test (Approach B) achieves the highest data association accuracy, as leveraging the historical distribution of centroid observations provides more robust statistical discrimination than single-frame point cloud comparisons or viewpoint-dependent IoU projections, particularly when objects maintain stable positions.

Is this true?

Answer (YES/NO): NO